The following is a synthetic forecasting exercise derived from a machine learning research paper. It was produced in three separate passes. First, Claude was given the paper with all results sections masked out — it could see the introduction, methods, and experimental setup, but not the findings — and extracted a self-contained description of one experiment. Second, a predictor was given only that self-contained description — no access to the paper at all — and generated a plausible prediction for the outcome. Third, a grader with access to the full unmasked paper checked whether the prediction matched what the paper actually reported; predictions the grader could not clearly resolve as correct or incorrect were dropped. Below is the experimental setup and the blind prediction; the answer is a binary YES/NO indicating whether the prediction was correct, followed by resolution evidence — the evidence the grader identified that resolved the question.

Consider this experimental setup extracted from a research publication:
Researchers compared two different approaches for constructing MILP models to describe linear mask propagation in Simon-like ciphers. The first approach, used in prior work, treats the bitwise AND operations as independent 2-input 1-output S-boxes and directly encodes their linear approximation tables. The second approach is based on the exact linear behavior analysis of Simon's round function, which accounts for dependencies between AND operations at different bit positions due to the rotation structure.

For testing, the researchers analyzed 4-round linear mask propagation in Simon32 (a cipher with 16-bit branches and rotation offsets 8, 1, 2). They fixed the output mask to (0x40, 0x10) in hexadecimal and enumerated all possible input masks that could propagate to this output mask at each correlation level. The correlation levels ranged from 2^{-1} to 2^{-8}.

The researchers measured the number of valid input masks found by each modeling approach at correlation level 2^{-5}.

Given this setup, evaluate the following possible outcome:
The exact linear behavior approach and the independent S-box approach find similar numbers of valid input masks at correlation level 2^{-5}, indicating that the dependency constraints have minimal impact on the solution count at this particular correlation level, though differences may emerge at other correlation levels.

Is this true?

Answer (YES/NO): NO